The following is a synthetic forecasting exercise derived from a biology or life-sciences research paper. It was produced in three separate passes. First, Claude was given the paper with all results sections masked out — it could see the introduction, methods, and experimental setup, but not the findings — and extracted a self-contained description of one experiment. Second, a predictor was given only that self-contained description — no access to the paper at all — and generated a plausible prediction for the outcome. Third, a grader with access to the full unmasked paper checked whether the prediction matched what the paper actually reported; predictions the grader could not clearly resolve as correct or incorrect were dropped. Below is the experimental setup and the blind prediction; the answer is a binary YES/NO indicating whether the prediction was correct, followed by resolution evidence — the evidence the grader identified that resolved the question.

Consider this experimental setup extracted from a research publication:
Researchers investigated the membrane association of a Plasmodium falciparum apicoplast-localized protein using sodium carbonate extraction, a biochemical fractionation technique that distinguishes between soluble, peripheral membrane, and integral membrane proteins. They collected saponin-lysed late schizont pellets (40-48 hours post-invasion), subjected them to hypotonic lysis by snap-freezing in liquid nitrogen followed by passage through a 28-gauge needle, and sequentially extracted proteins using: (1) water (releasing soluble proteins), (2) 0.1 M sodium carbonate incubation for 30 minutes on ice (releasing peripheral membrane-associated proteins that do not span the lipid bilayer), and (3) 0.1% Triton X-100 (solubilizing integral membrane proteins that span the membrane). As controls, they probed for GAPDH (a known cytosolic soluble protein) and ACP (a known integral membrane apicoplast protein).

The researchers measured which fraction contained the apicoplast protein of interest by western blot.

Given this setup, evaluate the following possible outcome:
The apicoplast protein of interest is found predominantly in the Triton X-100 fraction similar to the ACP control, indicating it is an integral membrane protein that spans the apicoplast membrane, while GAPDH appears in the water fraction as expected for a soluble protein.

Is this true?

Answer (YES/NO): NO